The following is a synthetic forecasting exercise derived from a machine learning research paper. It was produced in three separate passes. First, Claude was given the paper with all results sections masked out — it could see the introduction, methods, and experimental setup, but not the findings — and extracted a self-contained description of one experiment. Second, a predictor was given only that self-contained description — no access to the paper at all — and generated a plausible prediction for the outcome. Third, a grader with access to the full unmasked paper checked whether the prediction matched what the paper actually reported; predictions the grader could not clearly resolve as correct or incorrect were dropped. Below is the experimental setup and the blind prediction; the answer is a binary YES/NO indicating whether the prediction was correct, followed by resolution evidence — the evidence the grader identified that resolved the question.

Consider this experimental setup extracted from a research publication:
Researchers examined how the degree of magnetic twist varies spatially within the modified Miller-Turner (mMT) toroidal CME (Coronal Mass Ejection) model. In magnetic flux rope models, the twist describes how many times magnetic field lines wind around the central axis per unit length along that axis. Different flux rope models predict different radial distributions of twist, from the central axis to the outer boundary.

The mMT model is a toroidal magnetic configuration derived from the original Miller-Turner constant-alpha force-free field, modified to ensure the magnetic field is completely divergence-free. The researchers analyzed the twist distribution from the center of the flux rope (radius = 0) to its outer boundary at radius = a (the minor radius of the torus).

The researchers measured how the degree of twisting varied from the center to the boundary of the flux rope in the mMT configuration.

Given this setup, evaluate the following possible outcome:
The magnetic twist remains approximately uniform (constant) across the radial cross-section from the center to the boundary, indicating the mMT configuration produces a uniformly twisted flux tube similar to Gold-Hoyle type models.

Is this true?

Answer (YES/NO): NO